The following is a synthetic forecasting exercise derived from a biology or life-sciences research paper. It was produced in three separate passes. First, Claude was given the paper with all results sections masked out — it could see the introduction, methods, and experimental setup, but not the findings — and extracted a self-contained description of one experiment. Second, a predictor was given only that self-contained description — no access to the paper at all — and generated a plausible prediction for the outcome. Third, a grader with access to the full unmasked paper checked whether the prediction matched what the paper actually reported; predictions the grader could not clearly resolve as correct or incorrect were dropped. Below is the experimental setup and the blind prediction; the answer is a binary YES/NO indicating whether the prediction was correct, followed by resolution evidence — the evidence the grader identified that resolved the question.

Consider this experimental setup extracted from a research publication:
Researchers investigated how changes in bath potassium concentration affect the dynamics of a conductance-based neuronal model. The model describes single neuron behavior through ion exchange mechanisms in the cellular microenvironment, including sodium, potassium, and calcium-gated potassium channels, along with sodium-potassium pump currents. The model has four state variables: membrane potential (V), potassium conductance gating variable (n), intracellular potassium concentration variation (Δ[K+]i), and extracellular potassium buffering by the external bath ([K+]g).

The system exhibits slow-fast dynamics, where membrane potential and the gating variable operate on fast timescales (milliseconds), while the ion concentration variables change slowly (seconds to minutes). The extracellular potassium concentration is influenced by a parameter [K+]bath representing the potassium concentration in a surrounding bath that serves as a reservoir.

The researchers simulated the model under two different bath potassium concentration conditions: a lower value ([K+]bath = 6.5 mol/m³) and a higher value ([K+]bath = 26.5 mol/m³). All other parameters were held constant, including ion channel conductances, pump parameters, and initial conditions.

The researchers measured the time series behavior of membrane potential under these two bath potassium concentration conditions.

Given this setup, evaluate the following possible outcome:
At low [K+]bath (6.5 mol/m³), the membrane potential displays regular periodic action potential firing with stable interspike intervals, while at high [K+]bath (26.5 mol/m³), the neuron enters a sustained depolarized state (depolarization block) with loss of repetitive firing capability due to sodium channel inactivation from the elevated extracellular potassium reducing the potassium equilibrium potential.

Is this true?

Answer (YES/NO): NO